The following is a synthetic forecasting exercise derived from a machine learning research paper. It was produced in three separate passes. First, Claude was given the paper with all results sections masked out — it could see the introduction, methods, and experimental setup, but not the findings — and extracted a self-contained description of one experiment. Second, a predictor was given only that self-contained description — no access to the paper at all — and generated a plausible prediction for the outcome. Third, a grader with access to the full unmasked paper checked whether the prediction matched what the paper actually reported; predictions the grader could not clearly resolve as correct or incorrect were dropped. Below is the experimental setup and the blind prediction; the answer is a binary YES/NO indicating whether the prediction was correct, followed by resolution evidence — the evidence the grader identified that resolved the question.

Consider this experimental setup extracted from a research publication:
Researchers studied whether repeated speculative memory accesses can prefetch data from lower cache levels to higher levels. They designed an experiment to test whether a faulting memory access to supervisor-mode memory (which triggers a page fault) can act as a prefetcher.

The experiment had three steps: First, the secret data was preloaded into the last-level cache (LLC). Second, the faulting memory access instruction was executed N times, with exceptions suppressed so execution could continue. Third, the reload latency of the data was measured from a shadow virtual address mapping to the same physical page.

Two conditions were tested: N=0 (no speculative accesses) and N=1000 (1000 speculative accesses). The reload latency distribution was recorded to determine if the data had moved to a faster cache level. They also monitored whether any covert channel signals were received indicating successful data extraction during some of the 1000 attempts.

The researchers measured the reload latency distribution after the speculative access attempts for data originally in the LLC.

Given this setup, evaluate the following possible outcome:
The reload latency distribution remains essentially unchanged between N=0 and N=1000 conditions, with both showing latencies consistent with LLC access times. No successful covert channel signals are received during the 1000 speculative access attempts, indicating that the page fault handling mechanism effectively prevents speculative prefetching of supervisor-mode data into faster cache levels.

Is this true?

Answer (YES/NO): NO